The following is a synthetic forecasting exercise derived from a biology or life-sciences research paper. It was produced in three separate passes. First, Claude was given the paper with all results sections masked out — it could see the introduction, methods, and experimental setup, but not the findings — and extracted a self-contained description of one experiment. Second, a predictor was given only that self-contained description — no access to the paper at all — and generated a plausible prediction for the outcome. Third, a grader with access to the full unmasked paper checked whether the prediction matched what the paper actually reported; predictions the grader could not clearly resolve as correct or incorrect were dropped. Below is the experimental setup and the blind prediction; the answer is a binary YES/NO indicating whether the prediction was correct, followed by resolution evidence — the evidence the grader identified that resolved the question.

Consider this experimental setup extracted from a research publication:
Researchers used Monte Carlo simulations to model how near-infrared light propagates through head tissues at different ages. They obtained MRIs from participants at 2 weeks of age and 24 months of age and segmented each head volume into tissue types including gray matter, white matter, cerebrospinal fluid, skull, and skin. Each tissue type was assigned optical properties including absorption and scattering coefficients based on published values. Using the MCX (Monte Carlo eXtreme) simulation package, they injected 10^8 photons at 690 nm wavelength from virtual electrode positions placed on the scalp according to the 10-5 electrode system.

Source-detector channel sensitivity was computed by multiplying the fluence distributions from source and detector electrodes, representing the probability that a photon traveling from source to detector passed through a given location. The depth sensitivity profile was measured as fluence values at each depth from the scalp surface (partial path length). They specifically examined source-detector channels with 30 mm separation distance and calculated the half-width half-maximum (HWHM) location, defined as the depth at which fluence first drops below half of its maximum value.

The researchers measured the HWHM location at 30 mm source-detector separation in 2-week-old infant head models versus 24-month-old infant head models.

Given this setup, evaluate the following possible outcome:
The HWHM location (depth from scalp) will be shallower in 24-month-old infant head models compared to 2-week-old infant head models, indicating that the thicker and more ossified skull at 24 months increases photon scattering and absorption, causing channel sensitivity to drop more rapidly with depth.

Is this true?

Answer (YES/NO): YES